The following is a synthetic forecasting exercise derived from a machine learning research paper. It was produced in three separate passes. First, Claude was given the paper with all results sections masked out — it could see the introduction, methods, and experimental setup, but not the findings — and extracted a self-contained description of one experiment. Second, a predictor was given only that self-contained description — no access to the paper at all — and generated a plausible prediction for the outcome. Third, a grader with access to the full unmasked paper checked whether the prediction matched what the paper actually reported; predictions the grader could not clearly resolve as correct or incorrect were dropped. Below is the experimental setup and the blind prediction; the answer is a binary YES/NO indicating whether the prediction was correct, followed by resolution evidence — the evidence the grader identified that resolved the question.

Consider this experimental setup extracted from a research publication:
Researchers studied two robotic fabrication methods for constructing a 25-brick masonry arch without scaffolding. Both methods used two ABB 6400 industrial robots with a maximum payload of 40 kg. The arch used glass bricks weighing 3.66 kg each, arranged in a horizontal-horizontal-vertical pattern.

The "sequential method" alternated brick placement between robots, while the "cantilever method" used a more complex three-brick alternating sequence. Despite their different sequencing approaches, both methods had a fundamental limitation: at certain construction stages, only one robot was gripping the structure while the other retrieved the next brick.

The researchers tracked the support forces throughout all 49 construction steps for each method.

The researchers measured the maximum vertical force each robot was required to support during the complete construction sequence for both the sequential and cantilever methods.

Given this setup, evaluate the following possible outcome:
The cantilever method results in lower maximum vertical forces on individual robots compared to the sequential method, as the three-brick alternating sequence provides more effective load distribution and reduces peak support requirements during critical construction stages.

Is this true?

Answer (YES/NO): NO